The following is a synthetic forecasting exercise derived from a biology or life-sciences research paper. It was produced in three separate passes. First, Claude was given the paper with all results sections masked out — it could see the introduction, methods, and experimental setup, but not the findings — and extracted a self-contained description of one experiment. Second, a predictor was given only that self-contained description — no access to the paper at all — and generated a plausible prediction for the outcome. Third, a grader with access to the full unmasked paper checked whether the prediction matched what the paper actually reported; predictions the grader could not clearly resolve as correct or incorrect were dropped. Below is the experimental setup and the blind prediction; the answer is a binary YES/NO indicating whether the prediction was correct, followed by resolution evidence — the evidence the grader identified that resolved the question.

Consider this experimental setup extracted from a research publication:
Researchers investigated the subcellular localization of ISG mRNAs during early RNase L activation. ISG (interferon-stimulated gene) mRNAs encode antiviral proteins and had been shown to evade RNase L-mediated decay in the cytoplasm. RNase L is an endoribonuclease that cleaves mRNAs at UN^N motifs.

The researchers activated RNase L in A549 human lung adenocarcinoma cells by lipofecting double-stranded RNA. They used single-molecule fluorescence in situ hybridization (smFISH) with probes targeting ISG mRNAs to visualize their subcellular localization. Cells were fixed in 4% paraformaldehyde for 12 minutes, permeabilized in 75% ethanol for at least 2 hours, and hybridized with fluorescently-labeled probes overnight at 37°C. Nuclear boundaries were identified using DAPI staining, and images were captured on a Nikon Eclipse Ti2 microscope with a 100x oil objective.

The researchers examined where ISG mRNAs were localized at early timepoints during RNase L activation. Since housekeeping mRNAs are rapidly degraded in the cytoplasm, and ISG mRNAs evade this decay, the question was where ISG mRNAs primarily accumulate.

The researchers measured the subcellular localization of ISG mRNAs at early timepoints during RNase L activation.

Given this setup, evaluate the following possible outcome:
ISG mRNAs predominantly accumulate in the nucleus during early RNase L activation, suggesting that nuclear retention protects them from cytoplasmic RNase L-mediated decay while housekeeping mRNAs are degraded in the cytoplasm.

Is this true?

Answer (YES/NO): NO